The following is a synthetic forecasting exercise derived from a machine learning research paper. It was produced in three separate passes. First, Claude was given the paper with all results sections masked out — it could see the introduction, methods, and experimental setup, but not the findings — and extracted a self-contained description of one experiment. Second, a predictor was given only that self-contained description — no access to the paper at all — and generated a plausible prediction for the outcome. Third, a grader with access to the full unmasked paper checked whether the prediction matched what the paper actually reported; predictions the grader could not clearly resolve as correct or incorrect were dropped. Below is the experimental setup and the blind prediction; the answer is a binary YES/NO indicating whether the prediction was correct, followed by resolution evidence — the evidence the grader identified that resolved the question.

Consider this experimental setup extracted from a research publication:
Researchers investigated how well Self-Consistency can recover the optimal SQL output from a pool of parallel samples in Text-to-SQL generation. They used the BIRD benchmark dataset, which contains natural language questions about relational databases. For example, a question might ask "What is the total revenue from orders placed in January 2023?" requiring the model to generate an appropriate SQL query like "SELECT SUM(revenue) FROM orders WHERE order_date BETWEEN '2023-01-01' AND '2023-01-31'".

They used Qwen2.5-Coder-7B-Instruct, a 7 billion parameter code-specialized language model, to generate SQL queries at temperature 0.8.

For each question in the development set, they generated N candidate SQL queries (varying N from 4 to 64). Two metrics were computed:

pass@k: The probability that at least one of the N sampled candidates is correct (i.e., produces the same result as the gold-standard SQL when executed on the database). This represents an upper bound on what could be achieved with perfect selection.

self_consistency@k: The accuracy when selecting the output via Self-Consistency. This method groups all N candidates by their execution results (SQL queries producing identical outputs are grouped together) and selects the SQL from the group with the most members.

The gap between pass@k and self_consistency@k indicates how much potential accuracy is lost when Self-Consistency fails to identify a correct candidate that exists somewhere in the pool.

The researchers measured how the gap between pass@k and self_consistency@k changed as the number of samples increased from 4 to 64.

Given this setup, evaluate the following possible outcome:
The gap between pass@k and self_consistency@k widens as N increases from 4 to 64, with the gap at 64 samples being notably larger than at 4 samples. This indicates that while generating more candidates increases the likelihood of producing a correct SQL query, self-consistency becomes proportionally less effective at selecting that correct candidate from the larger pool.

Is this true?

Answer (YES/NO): YES